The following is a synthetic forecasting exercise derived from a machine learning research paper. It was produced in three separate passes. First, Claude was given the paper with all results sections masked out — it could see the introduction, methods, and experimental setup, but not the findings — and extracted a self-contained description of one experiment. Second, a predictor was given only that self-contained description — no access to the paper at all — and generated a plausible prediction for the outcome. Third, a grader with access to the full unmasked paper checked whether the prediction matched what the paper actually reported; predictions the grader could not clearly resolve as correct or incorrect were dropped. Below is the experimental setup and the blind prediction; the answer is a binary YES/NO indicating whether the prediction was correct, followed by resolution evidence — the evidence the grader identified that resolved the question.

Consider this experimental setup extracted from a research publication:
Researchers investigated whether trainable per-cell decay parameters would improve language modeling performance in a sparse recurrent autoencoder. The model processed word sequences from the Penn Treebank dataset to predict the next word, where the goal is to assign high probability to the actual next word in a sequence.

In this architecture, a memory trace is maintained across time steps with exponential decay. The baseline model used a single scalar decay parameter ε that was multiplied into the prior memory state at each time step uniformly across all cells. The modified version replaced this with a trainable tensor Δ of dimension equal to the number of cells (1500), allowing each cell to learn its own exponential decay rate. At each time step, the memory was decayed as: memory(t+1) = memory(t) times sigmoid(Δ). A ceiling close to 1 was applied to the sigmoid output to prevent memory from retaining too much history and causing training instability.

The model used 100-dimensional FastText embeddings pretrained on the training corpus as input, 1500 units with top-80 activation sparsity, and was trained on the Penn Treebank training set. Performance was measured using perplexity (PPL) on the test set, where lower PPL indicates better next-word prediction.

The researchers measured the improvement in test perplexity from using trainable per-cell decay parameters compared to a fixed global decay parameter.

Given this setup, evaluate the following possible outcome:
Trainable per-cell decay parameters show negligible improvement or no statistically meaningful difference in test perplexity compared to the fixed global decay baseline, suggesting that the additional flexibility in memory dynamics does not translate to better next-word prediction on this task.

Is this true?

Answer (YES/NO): NO